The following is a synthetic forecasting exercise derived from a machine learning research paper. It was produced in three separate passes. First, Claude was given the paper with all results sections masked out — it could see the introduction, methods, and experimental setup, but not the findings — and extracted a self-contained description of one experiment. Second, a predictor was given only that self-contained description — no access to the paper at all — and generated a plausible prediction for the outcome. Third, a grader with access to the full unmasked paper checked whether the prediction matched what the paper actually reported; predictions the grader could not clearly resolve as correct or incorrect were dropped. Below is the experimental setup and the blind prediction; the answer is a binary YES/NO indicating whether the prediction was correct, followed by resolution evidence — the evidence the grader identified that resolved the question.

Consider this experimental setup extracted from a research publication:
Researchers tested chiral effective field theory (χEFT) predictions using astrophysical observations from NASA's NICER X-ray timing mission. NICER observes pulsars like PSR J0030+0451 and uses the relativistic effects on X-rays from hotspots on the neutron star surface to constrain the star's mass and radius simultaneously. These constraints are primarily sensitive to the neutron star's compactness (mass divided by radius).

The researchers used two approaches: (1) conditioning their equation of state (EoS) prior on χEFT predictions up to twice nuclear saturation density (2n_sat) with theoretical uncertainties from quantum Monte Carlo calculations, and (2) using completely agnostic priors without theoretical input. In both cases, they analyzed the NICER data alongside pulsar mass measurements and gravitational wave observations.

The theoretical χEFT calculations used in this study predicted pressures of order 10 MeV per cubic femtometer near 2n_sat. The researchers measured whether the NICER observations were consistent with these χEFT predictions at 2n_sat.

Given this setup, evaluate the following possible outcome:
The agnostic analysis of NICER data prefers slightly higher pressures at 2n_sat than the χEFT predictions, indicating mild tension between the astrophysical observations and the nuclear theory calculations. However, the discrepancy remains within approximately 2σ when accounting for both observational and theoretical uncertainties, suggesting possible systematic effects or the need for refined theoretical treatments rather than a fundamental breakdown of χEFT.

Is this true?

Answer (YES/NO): YES